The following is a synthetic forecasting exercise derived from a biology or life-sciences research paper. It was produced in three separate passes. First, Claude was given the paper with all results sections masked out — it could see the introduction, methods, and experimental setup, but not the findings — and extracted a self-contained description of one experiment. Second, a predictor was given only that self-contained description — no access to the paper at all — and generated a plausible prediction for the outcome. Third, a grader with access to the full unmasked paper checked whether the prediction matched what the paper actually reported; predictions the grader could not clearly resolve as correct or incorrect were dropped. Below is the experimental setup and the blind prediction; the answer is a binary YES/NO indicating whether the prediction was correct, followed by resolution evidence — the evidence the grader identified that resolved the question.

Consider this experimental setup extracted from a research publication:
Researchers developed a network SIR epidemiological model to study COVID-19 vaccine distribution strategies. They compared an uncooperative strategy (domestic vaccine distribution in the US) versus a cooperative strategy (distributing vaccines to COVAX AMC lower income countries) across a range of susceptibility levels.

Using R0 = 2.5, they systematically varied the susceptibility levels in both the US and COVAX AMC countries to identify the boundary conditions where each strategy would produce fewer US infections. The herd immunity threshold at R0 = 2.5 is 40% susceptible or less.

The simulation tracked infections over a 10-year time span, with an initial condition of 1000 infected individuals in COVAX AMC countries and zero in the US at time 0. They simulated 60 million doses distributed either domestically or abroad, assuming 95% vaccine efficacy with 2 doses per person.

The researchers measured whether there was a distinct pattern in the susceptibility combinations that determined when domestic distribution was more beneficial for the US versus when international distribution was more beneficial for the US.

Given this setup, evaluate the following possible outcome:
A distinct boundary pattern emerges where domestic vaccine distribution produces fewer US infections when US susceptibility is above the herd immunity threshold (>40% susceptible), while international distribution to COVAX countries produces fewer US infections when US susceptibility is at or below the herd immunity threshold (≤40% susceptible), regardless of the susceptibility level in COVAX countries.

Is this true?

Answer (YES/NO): NO